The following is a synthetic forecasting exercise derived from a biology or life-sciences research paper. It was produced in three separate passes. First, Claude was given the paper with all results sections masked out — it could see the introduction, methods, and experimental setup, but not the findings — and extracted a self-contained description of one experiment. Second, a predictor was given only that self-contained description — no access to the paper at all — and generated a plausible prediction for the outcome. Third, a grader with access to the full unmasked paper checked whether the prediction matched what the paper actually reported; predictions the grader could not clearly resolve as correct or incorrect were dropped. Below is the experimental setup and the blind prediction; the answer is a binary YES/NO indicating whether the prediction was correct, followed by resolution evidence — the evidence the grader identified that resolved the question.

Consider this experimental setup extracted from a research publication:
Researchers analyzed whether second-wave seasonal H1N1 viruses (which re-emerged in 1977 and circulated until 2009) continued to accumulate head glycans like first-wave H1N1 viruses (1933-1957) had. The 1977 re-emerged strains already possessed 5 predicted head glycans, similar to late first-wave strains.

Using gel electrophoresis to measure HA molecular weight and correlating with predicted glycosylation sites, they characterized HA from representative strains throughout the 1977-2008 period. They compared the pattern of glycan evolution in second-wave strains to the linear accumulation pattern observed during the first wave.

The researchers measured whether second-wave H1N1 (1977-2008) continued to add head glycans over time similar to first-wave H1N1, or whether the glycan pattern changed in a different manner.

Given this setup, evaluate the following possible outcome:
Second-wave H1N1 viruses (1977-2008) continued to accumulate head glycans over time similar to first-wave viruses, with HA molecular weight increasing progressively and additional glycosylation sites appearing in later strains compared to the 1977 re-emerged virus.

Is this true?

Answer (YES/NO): NO